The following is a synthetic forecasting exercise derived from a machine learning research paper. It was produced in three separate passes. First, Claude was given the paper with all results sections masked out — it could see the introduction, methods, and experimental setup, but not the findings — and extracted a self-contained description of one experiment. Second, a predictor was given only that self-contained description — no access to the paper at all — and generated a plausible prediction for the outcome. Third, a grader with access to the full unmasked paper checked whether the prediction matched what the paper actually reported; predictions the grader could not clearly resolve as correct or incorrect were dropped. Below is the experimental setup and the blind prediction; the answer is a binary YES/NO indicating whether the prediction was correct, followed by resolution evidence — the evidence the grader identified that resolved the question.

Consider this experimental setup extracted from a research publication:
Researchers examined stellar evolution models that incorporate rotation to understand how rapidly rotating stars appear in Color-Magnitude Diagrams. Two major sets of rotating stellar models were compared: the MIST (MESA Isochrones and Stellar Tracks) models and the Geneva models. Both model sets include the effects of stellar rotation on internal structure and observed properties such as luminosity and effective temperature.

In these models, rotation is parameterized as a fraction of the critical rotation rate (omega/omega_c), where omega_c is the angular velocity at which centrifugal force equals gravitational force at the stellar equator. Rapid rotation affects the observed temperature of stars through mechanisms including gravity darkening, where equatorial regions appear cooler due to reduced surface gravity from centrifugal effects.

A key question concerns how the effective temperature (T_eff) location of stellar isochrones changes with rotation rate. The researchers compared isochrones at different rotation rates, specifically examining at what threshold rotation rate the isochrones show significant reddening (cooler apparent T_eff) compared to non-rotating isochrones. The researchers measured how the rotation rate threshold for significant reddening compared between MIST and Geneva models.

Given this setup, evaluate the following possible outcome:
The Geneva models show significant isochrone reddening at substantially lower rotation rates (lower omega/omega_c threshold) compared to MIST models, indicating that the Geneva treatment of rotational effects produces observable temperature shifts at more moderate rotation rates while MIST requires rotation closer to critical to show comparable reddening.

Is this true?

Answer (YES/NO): NO